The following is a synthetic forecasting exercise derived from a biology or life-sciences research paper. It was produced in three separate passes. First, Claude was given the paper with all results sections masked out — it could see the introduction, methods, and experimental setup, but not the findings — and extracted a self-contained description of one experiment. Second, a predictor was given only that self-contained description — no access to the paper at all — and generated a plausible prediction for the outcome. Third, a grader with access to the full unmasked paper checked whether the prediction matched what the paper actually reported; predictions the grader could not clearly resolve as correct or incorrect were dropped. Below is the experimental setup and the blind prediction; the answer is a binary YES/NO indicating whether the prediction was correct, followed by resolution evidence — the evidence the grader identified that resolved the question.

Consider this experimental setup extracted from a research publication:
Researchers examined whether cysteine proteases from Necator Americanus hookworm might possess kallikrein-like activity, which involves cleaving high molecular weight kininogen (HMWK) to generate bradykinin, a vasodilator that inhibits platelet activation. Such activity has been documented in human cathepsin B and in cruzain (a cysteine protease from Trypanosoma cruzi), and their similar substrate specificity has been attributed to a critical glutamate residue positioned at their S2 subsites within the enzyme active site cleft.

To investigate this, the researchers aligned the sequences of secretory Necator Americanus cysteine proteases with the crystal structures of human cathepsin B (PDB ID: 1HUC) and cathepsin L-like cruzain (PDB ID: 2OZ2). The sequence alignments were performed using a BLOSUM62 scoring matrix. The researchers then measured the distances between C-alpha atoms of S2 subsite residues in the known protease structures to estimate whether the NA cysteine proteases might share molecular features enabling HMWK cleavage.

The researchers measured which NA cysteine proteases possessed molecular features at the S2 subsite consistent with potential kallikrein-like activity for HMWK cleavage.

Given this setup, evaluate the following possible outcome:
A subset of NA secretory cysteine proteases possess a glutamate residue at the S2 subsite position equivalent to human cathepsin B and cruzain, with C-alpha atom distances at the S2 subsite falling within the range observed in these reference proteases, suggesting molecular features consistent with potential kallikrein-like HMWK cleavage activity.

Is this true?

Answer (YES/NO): NO